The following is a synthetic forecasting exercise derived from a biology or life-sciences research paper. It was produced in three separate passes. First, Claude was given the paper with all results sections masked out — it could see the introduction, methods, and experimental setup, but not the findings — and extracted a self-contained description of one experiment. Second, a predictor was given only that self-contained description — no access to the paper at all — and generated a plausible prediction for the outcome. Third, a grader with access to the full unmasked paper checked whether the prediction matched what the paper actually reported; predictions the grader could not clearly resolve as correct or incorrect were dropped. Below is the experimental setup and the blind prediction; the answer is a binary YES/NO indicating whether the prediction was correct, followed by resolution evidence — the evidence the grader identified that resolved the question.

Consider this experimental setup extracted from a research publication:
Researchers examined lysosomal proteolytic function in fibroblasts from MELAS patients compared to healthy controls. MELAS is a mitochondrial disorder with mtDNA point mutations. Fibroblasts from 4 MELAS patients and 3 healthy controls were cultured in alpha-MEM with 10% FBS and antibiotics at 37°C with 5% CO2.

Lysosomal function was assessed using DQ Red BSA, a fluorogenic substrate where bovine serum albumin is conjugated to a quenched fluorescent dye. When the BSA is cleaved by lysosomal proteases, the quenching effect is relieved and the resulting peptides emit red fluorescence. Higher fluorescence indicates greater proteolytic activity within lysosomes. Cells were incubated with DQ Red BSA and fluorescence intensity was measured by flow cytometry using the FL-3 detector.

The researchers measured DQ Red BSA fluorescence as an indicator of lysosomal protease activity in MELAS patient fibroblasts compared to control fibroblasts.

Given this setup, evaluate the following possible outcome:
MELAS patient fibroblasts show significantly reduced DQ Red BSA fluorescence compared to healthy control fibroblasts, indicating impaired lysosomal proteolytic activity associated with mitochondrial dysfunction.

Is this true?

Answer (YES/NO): NO